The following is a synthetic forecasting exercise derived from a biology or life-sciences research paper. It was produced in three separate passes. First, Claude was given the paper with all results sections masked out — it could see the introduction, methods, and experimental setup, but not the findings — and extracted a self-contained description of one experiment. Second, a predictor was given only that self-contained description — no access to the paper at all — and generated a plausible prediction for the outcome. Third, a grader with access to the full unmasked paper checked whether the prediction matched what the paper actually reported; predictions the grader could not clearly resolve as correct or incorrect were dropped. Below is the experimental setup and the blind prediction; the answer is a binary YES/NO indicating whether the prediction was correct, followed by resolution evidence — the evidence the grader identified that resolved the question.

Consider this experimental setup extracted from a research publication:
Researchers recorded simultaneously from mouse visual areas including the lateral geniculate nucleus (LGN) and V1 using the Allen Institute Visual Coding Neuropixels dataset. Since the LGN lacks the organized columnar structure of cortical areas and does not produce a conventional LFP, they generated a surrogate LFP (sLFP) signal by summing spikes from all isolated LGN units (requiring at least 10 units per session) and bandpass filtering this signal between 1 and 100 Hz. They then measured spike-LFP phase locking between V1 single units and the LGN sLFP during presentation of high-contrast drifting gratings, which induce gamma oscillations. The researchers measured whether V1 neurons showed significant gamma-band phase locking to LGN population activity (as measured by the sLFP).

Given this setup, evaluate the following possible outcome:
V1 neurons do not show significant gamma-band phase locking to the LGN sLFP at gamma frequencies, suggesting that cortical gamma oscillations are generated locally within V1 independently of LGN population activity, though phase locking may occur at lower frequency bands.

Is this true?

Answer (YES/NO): NO